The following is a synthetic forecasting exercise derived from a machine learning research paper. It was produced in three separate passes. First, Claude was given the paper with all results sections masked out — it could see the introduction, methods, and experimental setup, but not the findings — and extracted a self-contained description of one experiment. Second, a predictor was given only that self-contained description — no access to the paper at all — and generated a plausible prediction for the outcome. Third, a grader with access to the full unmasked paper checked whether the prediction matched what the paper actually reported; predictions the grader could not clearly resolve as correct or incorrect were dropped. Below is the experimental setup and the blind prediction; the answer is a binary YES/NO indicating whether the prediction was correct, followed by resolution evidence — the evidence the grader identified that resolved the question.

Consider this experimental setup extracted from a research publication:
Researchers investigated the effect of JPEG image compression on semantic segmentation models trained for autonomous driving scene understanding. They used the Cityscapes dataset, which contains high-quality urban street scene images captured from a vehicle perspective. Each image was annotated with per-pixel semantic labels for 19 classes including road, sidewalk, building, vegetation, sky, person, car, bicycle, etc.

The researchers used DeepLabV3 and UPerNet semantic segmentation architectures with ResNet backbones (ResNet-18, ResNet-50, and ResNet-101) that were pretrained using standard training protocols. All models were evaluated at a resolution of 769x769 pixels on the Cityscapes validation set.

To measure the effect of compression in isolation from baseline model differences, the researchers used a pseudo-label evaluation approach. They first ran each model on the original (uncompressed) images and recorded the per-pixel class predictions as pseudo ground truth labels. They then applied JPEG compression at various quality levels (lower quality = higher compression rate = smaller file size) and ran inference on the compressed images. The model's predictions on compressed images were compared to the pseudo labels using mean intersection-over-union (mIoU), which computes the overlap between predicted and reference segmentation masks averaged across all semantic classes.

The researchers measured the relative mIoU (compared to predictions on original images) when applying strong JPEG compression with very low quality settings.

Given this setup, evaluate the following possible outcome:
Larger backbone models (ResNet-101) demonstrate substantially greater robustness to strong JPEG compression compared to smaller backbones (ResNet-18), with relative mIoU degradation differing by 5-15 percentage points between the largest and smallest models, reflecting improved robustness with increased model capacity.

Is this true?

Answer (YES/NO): NO